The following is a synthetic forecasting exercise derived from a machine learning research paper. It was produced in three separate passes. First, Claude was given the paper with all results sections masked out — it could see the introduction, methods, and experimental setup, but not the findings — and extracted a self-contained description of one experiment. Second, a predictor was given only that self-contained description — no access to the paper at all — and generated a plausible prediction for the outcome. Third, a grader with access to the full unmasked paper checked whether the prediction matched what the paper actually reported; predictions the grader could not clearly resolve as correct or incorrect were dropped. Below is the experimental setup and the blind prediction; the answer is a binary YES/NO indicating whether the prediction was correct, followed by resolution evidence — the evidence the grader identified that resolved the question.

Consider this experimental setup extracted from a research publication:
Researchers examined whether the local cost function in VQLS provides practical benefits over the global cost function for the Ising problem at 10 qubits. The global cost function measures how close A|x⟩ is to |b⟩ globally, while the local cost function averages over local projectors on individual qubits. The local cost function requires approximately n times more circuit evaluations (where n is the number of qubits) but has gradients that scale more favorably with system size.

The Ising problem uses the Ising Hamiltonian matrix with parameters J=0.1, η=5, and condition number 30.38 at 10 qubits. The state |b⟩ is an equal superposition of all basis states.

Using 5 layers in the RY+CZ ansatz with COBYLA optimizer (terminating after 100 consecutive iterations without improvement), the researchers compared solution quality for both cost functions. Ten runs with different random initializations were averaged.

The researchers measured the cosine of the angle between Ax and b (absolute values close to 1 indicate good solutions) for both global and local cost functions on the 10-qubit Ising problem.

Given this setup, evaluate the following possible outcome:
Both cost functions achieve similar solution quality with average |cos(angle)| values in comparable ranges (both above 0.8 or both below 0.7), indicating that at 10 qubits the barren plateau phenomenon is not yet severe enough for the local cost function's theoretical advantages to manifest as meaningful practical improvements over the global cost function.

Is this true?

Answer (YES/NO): YES